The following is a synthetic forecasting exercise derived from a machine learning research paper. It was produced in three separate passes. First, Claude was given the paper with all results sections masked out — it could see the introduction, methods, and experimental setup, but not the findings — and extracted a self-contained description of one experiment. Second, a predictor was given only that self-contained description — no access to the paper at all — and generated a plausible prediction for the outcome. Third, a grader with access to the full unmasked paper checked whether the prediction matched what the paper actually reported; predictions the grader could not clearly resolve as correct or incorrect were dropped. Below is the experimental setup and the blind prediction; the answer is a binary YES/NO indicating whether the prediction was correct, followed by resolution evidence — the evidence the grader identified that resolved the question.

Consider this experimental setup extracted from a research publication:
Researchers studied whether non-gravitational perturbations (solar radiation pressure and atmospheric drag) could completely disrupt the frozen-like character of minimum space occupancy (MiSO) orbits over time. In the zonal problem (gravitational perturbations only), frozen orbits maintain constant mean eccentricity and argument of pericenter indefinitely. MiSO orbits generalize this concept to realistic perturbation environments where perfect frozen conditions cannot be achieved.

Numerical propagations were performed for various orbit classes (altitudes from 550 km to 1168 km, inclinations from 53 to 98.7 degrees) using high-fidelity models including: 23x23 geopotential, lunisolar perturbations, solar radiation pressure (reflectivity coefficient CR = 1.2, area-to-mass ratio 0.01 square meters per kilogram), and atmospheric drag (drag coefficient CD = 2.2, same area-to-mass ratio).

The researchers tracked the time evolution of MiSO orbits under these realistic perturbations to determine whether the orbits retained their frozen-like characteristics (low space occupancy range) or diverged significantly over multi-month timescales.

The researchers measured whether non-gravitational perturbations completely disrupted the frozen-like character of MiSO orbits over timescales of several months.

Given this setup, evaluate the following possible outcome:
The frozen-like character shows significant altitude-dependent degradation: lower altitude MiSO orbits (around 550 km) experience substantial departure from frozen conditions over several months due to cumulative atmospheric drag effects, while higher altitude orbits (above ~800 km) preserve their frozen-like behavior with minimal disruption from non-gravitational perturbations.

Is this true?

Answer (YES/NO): NO